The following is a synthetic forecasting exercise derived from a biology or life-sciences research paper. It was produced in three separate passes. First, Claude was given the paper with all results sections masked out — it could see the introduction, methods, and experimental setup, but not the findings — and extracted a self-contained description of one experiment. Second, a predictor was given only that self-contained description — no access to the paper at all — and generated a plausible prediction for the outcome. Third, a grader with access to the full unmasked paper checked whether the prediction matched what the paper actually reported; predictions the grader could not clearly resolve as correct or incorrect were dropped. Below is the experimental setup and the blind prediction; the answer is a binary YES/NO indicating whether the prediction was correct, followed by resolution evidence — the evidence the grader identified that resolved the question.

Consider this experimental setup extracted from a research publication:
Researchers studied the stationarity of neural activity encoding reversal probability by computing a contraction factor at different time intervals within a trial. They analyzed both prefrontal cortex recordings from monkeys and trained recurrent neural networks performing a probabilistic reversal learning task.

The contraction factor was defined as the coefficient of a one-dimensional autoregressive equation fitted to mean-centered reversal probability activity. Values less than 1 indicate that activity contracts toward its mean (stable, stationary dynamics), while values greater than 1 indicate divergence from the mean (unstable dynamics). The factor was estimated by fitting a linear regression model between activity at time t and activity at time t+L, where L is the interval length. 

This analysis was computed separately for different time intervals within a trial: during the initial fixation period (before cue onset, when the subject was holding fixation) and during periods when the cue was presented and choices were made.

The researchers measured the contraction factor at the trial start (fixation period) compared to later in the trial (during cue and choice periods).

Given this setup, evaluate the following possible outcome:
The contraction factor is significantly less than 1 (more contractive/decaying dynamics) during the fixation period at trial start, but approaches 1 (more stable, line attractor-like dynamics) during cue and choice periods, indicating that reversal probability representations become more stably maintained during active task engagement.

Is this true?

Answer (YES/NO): NO